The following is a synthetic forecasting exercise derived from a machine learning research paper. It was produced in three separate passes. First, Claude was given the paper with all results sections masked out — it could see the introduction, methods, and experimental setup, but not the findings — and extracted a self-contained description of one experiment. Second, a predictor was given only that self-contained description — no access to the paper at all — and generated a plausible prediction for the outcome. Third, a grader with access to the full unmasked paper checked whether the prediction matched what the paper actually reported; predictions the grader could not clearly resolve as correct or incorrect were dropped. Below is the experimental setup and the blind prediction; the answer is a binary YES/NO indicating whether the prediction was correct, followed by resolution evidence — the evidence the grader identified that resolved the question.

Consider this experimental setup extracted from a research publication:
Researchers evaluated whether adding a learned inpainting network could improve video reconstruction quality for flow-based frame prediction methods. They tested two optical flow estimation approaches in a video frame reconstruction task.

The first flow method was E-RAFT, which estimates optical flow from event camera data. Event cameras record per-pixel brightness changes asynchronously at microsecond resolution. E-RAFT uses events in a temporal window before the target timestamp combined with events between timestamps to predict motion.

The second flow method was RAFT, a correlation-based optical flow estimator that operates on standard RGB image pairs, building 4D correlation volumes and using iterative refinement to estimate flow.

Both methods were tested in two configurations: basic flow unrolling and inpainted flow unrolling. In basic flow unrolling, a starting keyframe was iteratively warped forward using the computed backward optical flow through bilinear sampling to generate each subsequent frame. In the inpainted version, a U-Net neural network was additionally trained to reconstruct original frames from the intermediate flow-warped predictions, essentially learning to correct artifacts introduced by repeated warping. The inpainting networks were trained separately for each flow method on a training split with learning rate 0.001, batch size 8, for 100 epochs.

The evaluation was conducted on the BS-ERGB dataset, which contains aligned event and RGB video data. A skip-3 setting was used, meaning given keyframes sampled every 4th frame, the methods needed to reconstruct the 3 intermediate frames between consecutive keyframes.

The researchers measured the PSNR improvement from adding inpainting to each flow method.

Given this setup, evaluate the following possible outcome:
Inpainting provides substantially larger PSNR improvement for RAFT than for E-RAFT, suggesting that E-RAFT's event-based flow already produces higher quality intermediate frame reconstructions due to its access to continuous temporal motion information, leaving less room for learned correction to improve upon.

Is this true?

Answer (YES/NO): NO